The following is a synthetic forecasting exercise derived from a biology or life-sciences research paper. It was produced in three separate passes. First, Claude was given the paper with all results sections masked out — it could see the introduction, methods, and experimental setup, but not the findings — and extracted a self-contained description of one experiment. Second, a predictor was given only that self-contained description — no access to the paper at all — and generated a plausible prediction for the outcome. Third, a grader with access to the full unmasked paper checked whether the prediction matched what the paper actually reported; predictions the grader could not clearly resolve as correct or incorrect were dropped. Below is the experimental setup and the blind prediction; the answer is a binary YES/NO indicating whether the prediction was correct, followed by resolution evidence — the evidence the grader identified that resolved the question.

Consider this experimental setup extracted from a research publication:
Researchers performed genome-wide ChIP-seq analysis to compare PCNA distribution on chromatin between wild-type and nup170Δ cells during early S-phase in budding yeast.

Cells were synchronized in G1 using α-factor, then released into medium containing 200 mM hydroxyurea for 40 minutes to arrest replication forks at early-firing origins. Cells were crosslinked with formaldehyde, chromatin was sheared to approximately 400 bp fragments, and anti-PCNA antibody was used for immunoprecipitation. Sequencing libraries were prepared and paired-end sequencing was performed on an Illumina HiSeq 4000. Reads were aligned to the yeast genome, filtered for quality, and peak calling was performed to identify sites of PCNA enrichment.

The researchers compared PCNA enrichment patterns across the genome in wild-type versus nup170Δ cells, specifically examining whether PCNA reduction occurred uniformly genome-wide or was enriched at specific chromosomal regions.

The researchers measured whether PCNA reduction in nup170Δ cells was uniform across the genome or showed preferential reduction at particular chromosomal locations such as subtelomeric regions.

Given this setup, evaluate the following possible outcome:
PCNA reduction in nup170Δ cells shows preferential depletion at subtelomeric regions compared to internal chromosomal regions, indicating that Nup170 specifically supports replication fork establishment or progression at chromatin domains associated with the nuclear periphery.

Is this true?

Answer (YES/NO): NO